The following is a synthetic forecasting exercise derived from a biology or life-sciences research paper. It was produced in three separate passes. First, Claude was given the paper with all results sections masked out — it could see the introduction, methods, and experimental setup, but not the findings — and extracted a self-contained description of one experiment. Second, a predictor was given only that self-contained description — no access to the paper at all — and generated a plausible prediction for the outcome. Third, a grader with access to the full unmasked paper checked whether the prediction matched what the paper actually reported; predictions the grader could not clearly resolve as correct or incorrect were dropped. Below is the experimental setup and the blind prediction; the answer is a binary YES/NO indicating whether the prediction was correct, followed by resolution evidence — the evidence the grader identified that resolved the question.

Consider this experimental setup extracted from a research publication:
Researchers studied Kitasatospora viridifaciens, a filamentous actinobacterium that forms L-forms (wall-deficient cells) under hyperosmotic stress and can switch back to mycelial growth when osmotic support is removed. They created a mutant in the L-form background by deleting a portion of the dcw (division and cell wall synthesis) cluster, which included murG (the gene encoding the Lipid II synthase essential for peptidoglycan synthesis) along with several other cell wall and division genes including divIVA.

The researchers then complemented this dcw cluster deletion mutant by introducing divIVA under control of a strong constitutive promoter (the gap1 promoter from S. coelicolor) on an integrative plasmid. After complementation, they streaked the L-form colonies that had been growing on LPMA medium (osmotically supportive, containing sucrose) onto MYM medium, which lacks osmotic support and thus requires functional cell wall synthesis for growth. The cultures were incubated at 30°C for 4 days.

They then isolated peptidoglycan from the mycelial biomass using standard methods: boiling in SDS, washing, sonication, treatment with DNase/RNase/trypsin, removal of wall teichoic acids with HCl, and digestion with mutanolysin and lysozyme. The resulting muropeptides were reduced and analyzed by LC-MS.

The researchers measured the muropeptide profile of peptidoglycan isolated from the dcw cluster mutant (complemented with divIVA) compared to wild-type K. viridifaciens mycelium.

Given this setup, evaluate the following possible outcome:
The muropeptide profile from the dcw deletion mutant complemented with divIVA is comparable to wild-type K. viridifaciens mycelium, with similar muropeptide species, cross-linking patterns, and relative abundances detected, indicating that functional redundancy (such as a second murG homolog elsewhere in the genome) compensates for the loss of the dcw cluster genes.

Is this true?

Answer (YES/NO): YES